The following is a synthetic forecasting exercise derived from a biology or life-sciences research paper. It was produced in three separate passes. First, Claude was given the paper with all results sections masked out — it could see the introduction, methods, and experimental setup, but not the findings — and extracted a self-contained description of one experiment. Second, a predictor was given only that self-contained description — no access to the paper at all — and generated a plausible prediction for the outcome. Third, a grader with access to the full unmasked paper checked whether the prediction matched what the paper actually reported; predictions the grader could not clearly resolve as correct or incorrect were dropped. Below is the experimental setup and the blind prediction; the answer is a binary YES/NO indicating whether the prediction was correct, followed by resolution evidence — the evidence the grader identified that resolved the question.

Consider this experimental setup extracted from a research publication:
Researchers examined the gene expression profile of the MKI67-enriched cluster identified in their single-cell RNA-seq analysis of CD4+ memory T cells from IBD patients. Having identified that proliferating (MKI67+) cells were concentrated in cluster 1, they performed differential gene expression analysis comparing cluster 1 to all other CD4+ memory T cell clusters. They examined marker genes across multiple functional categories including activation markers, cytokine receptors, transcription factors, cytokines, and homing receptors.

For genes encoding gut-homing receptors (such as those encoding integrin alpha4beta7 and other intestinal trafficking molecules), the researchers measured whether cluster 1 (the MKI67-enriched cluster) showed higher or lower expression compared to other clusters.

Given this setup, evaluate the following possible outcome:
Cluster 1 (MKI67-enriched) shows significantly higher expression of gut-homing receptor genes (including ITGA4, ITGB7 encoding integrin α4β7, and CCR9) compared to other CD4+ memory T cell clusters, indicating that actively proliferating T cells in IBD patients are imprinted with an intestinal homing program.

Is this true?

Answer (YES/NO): YES